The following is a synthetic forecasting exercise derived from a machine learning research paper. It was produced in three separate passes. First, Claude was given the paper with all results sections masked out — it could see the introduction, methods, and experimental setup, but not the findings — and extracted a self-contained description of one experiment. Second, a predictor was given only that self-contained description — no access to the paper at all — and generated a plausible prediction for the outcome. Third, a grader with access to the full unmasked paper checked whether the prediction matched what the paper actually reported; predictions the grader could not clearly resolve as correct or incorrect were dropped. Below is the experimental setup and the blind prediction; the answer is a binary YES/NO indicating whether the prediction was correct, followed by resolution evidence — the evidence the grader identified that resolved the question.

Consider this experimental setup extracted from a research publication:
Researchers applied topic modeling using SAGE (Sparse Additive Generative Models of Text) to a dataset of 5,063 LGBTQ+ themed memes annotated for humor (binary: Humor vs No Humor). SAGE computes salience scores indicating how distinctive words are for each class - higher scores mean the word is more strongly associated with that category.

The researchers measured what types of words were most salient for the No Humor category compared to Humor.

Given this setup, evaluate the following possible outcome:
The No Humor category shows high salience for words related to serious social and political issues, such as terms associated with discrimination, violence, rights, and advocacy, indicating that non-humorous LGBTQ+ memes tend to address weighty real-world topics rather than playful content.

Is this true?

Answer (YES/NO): NO